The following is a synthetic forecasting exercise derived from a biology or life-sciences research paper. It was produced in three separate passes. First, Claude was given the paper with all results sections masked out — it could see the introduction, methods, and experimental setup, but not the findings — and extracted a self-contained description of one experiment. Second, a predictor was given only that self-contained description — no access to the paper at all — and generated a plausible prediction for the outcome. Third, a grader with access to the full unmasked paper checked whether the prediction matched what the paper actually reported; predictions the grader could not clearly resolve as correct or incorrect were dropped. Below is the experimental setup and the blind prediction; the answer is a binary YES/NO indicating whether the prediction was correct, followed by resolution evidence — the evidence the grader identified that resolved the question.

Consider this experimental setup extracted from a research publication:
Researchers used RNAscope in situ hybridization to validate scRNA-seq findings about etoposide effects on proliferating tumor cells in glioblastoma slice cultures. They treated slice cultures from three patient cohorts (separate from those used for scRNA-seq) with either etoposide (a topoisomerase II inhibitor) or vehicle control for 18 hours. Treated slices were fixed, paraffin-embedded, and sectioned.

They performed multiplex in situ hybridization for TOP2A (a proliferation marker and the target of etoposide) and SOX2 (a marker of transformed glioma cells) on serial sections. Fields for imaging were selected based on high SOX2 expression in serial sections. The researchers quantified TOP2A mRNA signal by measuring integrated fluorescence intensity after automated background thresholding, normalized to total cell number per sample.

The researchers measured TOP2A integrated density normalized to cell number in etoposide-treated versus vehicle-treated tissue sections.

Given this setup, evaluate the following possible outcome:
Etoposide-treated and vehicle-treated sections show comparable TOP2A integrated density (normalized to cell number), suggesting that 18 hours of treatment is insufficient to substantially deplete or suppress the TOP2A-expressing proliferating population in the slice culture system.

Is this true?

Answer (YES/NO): NO